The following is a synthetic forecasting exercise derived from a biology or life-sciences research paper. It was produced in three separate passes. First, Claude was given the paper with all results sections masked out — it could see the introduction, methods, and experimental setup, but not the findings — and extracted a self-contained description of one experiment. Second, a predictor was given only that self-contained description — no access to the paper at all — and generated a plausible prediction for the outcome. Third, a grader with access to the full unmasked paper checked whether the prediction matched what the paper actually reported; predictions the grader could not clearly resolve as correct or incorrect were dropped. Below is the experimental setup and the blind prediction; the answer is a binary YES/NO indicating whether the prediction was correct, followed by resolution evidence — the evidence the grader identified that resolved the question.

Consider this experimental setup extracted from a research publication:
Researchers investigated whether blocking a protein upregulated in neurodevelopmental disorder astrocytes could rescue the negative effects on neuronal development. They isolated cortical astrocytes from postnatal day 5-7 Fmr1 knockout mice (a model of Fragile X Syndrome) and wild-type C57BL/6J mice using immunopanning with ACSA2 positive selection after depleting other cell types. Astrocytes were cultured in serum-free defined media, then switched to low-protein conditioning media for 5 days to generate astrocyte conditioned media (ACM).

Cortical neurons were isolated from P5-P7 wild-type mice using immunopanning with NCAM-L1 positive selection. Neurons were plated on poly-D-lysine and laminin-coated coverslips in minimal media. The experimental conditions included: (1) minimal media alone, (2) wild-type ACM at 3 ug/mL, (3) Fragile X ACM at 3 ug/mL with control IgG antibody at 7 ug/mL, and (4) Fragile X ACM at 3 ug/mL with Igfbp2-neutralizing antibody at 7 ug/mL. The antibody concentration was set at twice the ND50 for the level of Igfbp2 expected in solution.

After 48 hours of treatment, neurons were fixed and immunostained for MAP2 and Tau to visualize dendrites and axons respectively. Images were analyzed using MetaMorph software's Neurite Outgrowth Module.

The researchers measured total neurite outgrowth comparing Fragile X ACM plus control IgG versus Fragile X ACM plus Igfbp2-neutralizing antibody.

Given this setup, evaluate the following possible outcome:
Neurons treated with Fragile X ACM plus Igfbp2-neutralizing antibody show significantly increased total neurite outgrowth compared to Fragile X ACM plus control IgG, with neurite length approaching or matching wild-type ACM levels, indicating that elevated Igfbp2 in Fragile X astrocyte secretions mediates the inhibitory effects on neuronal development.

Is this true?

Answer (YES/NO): NO